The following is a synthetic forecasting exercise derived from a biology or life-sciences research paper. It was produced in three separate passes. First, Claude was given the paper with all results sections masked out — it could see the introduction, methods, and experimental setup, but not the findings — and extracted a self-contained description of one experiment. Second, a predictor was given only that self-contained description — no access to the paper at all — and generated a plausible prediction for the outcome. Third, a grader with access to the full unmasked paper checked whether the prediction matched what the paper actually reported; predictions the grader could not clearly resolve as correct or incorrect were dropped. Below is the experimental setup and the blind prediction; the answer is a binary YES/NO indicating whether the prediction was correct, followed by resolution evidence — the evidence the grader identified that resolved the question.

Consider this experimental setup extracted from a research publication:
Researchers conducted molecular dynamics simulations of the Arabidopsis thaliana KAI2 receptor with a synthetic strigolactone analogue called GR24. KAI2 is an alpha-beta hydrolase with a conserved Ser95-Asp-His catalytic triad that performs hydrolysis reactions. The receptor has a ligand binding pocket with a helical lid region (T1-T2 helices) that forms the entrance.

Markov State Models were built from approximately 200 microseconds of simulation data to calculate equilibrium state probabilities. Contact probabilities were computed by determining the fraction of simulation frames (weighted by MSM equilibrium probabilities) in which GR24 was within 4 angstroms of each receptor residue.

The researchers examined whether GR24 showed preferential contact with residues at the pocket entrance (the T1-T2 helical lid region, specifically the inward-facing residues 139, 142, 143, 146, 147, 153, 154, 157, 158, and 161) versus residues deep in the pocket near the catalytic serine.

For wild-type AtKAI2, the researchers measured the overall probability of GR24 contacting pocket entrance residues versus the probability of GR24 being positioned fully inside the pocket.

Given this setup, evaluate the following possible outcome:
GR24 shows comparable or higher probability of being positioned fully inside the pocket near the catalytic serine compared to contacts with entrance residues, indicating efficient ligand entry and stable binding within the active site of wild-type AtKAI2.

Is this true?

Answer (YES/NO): NO